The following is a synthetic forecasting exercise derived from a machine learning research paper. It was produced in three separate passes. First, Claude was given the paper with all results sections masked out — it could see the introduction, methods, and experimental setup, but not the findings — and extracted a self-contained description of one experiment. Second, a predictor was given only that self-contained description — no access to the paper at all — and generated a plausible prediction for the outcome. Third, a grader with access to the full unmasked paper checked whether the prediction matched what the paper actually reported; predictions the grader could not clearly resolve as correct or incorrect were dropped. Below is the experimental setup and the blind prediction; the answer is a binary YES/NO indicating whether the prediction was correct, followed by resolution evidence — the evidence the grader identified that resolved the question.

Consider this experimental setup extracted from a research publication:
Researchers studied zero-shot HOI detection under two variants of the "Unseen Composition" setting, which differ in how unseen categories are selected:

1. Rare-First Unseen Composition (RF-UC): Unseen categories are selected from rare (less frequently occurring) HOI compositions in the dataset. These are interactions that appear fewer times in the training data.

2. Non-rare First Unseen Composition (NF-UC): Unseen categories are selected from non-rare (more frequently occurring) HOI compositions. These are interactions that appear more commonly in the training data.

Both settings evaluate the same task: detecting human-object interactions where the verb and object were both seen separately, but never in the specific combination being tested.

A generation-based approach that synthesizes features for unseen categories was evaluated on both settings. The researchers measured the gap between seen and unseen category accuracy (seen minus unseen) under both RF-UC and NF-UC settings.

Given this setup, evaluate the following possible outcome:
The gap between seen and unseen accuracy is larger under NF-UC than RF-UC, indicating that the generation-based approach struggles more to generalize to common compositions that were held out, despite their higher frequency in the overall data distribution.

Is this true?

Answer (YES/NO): NO